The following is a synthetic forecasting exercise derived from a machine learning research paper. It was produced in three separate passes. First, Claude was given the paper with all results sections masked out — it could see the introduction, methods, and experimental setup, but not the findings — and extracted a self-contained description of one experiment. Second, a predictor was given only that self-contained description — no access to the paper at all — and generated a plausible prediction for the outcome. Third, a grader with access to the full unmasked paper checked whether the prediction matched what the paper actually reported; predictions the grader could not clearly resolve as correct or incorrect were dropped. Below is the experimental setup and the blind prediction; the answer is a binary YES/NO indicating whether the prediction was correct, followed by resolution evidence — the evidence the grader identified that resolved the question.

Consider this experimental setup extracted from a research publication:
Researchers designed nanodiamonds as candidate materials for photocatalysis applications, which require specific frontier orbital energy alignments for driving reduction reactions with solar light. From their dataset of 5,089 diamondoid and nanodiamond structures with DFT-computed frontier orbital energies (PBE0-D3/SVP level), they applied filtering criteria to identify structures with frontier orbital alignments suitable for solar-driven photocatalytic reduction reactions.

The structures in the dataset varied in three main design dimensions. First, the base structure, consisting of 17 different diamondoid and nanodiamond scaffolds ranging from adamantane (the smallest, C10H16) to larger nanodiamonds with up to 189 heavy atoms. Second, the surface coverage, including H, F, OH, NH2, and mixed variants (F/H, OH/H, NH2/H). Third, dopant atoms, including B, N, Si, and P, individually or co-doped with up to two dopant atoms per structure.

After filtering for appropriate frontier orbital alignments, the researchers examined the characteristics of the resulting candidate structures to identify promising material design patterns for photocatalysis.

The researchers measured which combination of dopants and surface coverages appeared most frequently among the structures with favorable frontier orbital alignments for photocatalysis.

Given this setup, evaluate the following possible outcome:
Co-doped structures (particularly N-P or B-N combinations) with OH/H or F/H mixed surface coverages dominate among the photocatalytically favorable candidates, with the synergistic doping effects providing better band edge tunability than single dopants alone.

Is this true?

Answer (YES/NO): NO